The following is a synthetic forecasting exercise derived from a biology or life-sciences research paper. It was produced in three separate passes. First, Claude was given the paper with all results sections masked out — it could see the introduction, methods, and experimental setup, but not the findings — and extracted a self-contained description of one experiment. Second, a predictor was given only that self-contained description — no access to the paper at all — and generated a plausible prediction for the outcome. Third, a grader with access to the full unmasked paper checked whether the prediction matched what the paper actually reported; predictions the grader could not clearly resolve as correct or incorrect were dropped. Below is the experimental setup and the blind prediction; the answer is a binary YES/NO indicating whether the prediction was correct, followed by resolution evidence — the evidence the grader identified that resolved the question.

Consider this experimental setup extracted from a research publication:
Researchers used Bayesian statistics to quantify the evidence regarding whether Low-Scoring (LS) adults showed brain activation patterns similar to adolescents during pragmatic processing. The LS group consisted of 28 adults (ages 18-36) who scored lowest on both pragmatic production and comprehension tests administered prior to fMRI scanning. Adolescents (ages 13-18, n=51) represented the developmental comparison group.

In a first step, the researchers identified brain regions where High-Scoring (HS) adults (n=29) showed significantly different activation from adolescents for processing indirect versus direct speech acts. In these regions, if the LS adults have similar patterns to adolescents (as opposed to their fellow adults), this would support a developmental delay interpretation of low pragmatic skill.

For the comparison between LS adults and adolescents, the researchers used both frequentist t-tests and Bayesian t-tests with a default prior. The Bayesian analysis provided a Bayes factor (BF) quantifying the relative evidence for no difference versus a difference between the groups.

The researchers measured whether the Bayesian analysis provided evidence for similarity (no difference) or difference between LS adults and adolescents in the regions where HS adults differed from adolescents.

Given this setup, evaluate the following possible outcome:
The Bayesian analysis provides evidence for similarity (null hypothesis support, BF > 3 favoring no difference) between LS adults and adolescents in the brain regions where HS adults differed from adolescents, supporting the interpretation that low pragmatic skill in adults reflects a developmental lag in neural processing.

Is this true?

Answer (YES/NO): YES